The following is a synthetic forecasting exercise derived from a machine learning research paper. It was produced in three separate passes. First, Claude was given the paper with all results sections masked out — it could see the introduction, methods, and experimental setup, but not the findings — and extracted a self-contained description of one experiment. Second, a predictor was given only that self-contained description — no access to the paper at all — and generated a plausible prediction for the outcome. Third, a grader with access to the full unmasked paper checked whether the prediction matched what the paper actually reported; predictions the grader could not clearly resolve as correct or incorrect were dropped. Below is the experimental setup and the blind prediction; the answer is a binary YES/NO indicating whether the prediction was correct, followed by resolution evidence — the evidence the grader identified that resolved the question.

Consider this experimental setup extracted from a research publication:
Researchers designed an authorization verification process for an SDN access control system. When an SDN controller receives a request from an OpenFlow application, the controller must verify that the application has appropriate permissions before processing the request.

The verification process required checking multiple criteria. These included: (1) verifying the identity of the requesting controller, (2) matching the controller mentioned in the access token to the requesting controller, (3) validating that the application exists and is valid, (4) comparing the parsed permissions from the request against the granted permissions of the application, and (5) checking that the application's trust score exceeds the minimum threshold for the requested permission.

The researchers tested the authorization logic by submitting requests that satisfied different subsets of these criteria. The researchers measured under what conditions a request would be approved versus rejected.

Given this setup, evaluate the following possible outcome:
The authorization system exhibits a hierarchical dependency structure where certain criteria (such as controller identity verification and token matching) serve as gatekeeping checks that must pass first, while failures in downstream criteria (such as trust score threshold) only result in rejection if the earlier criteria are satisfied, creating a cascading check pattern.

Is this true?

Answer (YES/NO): NO